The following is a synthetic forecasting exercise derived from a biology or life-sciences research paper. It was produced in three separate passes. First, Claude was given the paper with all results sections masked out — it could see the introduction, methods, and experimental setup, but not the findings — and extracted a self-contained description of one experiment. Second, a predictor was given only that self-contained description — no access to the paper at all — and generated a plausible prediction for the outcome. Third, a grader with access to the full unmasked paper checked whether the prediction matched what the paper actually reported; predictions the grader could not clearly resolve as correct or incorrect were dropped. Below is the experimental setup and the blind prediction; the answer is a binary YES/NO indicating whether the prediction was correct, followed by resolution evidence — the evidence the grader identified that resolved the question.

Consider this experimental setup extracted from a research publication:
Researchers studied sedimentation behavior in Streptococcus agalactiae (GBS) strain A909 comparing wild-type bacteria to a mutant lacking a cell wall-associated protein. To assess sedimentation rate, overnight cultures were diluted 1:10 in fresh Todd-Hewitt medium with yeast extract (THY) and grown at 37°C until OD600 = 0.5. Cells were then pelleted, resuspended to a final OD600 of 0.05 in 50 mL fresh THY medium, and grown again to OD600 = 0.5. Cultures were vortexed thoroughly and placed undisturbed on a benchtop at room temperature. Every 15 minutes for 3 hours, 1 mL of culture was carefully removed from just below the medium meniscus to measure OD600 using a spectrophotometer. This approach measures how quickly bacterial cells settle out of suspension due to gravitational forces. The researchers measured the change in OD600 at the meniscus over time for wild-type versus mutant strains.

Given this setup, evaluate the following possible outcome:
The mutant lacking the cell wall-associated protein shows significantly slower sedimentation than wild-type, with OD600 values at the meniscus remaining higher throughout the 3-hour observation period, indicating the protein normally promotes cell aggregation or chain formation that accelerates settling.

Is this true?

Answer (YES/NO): NO